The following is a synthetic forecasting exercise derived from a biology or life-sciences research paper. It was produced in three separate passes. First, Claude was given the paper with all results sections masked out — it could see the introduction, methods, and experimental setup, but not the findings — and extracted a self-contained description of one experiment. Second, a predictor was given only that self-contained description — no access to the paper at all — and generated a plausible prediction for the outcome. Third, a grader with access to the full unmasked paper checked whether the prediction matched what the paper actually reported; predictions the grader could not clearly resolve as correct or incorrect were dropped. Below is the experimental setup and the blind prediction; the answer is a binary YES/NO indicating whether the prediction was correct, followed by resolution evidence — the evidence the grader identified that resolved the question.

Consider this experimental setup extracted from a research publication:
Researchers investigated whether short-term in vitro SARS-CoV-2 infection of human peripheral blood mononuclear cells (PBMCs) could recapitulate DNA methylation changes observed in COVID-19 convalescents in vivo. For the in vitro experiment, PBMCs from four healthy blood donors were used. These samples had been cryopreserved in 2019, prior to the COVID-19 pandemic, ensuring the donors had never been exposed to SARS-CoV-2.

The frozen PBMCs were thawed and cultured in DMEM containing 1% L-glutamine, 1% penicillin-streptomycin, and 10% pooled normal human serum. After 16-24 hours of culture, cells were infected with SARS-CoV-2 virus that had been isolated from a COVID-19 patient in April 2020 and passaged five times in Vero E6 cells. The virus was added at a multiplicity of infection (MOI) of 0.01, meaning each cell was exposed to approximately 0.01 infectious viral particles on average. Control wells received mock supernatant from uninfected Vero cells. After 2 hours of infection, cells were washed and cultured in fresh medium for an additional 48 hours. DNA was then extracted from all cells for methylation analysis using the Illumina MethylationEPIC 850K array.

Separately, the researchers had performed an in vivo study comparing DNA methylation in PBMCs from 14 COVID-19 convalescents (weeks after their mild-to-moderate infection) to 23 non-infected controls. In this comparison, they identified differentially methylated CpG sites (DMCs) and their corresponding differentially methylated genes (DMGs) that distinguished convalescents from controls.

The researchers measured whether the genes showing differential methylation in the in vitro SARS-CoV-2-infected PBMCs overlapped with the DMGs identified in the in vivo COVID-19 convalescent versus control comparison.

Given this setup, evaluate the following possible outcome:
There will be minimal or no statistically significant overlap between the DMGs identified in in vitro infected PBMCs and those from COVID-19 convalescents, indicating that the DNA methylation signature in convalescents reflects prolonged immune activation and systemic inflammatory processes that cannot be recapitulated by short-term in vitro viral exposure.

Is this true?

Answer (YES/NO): NO